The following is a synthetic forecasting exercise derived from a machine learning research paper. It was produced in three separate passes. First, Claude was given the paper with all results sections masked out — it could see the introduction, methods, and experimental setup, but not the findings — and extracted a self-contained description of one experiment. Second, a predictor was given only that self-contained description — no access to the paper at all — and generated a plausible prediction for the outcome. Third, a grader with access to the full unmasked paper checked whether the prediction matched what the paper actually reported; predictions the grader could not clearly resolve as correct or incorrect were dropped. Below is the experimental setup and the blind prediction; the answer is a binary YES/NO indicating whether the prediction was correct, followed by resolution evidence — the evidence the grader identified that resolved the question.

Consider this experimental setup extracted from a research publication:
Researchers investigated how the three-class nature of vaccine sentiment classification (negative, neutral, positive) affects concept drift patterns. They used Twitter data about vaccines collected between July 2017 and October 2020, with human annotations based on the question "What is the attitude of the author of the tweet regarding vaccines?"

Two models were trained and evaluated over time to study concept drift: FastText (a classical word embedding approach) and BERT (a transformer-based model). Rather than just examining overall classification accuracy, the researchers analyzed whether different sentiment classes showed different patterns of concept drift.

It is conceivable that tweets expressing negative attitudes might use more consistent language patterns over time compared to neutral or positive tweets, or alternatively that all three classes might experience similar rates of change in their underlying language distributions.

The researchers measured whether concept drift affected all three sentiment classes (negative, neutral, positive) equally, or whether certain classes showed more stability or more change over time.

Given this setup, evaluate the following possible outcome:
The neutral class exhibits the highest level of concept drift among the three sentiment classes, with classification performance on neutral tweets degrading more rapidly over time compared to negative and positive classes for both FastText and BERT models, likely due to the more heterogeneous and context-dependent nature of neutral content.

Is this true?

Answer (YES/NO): NO